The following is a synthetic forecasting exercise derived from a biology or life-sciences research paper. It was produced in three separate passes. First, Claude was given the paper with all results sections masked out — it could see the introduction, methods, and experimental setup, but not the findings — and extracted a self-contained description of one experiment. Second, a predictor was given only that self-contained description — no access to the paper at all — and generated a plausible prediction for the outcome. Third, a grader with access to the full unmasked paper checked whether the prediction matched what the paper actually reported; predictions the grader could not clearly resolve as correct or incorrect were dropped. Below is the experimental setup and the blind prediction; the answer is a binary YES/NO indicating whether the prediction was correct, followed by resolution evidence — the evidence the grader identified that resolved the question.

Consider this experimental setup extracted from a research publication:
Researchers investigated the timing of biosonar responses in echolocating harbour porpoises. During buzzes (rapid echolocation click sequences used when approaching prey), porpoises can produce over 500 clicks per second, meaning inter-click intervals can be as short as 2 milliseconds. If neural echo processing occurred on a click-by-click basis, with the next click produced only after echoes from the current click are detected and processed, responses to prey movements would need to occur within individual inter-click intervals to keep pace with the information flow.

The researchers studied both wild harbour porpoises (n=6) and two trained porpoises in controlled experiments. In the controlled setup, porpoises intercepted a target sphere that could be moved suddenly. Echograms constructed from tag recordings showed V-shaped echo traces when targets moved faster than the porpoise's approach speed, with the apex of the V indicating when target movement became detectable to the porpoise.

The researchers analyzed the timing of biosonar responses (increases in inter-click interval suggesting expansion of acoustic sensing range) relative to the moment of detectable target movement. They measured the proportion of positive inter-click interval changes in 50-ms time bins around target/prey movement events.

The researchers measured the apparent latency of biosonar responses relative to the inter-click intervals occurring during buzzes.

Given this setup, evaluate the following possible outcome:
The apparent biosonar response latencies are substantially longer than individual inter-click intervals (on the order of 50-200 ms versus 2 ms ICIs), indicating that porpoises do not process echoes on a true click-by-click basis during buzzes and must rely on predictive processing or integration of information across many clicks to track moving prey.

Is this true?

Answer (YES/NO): YES